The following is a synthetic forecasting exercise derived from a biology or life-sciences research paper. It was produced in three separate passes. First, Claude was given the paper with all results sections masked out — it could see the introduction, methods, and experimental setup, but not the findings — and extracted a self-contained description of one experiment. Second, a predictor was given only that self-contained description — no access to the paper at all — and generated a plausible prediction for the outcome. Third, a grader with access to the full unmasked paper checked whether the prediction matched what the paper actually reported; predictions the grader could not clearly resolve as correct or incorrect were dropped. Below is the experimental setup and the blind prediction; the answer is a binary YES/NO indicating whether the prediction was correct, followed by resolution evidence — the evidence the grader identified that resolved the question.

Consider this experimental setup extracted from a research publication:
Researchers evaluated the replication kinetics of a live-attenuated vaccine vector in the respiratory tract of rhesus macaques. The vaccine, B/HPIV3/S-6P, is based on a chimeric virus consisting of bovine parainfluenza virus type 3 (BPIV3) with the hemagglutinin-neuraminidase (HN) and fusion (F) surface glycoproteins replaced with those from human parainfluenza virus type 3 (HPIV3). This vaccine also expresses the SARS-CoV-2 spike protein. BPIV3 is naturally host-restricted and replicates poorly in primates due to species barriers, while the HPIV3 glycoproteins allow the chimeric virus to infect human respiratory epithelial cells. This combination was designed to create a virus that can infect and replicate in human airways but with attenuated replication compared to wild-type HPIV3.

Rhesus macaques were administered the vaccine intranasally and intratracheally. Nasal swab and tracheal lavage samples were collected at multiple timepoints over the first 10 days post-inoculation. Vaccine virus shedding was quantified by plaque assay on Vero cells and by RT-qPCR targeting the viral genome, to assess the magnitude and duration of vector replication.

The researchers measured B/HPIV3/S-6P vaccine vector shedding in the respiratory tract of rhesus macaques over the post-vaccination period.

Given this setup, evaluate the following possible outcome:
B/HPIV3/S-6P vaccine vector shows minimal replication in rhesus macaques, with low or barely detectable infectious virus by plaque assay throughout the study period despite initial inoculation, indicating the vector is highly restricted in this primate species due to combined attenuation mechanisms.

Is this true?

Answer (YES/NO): NO